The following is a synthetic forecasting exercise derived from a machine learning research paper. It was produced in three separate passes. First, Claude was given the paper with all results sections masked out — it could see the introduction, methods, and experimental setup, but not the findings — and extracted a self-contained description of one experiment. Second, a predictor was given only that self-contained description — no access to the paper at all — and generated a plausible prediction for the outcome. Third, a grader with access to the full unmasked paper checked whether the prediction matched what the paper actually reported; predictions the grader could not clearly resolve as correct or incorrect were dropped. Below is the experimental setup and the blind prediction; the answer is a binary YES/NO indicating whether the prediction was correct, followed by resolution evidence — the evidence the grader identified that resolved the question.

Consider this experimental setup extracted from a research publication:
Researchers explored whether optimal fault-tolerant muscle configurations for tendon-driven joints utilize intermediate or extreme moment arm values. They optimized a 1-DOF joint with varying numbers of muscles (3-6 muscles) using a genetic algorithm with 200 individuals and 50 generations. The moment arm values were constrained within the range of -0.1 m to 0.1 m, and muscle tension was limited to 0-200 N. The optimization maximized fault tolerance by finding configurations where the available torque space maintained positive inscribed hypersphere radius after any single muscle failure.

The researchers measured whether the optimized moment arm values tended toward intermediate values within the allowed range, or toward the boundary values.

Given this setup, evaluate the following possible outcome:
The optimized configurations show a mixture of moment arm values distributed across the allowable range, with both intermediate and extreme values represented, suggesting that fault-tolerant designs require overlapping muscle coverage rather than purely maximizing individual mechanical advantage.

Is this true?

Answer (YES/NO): NO